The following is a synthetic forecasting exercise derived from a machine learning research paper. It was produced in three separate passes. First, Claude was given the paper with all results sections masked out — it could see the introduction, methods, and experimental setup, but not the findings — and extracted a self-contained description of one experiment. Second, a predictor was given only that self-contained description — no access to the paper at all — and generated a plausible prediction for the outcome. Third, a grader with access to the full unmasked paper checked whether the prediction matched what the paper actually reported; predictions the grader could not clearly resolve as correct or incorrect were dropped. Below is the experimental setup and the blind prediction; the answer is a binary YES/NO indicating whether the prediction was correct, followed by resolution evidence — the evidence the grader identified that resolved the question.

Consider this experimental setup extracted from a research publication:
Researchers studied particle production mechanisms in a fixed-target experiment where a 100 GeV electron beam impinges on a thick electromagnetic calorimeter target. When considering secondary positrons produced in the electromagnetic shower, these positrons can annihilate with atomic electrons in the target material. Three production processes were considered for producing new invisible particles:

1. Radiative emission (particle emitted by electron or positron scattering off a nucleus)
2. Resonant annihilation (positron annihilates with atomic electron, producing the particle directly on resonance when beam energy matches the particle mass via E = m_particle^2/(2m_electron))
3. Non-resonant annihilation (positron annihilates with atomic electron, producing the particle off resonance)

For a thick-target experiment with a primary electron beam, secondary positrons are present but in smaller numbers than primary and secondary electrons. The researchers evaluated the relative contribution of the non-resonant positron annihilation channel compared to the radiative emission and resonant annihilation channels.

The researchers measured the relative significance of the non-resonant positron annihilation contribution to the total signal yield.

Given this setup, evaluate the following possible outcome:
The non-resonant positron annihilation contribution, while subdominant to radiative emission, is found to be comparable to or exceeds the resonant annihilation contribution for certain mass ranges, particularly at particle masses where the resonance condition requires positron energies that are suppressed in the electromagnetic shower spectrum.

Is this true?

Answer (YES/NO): NO